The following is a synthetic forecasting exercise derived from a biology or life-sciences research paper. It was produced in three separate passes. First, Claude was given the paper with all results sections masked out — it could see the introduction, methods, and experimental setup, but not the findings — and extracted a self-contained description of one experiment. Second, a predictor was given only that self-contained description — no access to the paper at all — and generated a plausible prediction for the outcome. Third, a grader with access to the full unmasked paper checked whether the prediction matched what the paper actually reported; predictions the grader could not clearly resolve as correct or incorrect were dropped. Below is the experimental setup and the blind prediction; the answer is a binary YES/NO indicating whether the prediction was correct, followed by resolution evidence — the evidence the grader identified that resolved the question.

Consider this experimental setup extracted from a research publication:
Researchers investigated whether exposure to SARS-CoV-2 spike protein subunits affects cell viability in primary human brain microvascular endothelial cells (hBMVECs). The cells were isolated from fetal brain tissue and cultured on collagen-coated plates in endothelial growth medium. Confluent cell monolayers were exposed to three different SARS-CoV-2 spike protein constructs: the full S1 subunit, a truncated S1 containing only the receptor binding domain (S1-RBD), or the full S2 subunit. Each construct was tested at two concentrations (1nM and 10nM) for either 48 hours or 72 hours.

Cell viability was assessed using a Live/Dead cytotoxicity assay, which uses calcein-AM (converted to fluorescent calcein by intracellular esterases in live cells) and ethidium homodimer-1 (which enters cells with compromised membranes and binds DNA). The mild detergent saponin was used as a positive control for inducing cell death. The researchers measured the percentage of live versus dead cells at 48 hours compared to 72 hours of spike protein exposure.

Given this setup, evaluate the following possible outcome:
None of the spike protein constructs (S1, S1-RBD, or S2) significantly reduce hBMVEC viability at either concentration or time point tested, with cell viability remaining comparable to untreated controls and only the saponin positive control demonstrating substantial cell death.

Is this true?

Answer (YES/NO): NO